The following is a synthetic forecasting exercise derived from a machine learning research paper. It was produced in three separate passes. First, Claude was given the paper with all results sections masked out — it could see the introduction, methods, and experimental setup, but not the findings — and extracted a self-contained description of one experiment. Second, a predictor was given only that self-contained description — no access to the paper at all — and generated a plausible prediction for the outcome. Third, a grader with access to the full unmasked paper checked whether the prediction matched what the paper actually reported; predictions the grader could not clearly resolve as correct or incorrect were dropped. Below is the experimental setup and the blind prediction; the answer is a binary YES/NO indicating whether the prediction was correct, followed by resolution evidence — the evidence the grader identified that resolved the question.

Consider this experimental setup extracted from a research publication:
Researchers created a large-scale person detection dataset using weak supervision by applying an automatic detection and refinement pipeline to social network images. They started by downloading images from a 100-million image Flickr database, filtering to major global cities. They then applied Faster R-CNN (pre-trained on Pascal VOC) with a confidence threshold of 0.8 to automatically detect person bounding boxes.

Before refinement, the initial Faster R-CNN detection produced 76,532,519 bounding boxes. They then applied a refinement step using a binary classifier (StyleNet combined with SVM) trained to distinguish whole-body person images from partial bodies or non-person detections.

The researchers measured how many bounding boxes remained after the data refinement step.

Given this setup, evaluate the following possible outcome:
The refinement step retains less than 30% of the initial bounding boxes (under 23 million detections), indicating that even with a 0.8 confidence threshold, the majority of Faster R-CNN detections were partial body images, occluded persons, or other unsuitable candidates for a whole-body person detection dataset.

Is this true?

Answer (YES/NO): YES